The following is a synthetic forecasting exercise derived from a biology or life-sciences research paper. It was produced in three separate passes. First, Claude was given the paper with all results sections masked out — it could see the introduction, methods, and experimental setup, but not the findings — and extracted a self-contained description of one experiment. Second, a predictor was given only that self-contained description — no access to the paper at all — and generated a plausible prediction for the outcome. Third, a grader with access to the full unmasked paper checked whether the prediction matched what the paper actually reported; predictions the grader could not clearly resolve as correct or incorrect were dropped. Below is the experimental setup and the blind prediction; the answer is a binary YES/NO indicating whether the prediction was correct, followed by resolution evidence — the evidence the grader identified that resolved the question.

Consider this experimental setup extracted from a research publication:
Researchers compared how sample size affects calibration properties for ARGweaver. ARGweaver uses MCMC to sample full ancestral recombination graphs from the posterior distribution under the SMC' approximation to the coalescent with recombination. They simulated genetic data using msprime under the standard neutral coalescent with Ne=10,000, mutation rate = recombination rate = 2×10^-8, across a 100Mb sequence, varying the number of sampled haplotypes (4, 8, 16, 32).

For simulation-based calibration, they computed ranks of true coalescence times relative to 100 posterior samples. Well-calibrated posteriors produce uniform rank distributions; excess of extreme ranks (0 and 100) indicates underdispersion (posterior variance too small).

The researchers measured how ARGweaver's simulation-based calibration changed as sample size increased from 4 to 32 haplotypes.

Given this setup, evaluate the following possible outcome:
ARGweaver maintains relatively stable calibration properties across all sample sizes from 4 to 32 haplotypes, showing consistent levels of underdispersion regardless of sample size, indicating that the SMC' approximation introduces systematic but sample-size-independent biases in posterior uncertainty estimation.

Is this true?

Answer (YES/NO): NO